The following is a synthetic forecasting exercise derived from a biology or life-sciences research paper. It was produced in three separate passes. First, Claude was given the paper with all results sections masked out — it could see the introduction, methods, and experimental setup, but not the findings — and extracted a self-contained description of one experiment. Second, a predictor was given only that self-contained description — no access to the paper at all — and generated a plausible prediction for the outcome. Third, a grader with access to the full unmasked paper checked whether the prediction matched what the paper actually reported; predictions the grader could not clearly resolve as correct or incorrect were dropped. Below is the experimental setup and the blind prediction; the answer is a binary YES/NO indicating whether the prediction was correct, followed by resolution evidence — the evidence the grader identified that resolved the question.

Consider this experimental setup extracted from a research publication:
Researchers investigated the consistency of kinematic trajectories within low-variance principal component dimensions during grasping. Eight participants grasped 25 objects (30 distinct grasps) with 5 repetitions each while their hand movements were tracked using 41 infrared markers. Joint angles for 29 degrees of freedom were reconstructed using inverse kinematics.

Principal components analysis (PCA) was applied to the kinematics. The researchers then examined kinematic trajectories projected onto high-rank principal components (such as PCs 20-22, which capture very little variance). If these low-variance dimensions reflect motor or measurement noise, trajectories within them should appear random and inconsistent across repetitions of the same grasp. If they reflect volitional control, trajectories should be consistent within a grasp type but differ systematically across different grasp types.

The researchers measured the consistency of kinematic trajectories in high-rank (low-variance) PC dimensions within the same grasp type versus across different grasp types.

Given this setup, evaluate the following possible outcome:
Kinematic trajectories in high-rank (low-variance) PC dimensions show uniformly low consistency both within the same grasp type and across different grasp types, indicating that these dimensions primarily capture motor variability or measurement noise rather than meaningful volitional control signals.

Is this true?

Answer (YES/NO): NO